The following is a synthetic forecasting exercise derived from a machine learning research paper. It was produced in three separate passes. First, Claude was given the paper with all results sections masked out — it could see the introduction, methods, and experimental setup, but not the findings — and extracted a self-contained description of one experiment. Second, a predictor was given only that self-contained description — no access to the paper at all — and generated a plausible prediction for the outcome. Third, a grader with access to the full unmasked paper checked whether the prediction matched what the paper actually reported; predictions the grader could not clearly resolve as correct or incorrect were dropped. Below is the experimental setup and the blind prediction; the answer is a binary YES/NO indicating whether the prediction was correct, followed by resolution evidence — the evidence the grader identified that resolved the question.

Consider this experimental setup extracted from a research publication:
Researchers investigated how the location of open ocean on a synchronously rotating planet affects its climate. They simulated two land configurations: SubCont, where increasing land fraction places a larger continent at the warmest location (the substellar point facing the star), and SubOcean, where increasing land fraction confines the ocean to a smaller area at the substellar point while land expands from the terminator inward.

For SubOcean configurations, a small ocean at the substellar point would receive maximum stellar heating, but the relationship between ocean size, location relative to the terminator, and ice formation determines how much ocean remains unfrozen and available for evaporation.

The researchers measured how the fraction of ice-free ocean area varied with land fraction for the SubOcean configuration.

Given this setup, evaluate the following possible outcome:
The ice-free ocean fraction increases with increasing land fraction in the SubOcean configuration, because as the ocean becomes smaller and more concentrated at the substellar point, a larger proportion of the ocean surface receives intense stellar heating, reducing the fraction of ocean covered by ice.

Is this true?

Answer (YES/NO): NO